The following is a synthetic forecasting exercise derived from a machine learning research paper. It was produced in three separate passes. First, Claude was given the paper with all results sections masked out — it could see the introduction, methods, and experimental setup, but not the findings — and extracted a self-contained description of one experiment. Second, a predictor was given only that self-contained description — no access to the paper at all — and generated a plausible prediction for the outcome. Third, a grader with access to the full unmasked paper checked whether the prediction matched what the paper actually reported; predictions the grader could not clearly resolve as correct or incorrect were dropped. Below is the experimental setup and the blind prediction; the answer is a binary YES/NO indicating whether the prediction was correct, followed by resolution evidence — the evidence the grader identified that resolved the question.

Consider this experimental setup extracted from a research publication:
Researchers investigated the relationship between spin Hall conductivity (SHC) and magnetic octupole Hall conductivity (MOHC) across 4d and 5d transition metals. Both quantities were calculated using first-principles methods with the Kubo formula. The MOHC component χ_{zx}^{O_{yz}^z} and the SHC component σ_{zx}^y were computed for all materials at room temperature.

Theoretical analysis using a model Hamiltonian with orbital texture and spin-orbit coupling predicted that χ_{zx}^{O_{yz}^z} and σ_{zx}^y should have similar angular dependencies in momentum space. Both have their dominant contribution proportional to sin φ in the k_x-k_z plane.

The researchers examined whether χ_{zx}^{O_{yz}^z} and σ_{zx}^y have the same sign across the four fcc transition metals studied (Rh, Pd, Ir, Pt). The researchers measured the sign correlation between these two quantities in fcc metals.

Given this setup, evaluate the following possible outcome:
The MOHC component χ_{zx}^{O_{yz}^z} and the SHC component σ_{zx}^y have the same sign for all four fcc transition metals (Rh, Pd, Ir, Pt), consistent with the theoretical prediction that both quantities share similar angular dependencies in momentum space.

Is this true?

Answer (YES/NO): YES